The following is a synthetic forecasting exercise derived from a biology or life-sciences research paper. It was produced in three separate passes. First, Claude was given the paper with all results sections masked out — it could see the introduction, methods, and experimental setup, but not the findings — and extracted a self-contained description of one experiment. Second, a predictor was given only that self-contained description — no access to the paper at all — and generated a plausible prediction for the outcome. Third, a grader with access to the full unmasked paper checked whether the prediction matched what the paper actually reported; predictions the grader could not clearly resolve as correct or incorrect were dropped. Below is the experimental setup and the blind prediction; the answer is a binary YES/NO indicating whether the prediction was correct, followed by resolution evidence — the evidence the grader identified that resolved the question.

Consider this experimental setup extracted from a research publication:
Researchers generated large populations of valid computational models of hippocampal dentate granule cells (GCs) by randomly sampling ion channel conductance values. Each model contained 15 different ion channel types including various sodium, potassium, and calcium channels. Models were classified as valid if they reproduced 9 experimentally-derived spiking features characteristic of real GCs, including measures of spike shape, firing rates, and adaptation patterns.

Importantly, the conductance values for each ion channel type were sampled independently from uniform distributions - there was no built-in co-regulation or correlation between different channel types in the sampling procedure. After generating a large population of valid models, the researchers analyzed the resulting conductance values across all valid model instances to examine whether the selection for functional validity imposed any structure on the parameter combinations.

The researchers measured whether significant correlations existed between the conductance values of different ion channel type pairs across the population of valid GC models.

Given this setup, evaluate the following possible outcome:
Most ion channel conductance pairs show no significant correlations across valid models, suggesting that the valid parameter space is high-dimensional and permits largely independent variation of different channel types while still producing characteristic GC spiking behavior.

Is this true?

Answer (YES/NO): YES